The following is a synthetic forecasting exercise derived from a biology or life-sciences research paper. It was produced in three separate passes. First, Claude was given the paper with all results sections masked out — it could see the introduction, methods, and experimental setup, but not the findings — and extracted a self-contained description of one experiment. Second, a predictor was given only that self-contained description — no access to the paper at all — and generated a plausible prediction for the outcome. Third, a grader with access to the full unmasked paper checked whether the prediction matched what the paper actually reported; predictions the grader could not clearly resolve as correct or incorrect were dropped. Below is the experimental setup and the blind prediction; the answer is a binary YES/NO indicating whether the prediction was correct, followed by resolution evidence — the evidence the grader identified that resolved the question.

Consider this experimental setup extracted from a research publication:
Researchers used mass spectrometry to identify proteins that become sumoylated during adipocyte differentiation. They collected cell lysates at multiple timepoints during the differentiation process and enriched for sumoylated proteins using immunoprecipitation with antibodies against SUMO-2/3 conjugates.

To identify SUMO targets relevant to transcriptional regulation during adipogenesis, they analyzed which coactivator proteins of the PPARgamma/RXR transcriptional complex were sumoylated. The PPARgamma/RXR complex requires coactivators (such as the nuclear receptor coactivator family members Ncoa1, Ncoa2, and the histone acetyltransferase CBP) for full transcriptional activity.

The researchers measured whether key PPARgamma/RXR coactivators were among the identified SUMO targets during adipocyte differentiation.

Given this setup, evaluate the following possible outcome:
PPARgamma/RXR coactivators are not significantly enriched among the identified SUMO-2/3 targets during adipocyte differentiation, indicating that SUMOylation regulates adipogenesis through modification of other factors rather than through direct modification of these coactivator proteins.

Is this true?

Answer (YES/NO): NO